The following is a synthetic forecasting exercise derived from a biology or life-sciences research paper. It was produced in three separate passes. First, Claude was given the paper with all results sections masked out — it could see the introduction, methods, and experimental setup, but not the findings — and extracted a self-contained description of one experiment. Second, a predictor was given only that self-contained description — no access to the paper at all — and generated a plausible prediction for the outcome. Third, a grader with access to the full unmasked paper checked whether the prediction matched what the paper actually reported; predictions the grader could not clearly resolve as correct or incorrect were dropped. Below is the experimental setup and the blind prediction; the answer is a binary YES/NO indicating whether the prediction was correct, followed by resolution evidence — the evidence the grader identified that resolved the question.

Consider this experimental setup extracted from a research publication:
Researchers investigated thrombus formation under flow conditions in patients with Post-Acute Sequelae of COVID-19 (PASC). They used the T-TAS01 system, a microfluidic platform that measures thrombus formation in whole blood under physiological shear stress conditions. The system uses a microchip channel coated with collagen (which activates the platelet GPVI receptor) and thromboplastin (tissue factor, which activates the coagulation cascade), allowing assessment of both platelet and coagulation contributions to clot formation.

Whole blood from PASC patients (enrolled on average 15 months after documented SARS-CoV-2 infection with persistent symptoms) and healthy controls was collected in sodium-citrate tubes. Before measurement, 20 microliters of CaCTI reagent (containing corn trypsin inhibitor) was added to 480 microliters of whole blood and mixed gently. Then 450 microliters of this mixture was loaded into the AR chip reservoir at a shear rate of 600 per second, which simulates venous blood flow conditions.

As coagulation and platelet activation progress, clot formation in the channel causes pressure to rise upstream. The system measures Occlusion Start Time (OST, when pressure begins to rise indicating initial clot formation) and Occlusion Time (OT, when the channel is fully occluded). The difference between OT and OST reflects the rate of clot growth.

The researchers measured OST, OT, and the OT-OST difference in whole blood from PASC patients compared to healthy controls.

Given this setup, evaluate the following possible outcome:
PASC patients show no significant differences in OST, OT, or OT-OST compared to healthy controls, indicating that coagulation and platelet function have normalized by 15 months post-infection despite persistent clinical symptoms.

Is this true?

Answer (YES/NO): NO